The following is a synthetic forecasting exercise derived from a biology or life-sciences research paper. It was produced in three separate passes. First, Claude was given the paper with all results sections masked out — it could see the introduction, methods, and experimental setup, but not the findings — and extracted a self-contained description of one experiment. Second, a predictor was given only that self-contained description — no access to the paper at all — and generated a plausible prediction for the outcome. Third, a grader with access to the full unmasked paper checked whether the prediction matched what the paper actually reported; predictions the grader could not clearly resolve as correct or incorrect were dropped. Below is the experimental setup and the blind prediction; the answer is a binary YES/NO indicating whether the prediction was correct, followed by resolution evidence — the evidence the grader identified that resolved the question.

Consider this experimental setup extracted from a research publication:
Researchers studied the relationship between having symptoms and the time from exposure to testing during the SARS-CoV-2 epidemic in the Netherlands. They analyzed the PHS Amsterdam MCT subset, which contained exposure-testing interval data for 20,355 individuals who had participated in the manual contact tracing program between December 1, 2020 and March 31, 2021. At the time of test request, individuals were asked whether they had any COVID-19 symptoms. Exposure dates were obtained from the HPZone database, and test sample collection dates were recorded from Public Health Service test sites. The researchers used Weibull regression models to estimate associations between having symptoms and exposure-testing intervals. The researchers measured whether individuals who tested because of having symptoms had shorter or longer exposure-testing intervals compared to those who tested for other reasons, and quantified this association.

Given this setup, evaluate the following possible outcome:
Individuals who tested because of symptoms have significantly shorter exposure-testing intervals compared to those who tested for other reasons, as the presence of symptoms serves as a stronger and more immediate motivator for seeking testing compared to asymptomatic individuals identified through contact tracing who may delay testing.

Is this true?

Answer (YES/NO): YES